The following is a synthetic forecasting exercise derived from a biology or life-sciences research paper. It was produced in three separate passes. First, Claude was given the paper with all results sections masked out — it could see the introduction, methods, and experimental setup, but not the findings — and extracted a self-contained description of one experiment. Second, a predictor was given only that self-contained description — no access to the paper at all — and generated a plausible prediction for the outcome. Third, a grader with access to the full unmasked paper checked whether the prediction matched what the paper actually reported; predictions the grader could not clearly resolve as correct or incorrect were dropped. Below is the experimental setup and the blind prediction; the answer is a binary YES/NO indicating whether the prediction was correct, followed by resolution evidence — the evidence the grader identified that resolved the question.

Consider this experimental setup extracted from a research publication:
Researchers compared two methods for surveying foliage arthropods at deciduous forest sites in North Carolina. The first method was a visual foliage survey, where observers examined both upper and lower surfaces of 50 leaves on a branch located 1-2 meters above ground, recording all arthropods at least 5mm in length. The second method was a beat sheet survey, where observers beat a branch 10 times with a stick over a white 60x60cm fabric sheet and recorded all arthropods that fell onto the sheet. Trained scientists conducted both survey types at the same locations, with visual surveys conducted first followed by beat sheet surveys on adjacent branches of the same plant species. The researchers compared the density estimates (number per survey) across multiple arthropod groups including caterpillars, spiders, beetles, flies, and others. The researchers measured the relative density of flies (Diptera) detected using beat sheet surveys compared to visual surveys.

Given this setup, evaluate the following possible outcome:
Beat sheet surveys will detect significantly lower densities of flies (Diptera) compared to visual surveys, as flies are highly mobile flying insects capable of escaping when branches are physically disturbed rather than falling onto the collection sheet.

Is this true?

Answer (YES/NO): YES